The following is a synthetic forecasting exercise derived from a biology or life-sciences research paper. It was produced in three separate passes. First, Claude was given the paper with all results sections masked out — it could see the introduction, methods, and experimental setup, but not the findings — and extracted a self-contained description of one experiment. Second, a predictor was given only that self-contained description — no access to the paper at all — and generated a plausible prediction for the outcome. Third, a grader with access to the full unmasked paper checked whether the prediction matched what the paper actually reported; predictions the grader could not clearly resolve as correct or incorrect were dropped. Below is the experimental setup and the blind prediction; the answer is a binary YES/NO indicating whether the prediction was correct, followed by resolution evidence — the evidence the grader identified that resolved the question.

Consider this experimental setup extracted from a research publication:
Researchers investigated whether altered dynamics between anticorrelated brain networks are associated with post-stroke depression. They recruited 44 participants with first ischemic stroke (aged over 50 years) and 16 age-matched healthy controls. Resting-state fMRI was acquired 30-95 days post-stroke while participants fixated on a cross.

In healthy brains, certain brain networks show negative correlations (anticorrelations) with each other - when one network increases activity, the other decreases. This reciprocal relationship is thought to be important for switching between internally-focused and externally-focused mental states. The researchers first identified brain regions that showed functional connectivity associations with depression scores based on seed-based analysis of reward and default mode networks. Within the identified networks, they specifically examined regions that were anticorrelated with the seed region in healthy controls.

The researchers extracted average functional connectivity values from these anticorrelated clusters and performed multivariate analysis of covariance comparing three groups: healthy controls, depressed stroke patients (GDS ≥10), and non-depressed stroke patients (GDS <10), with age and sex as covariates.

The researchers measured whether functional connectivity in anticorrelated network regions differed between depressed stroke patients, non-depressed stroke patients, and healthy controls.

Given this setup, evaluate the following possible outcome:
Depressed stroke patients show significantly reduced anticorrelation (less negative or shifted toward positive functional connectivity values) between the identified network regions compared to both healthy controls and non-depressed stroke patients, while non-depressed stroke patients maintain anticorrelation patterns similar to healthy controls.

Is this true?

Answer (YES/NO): NO